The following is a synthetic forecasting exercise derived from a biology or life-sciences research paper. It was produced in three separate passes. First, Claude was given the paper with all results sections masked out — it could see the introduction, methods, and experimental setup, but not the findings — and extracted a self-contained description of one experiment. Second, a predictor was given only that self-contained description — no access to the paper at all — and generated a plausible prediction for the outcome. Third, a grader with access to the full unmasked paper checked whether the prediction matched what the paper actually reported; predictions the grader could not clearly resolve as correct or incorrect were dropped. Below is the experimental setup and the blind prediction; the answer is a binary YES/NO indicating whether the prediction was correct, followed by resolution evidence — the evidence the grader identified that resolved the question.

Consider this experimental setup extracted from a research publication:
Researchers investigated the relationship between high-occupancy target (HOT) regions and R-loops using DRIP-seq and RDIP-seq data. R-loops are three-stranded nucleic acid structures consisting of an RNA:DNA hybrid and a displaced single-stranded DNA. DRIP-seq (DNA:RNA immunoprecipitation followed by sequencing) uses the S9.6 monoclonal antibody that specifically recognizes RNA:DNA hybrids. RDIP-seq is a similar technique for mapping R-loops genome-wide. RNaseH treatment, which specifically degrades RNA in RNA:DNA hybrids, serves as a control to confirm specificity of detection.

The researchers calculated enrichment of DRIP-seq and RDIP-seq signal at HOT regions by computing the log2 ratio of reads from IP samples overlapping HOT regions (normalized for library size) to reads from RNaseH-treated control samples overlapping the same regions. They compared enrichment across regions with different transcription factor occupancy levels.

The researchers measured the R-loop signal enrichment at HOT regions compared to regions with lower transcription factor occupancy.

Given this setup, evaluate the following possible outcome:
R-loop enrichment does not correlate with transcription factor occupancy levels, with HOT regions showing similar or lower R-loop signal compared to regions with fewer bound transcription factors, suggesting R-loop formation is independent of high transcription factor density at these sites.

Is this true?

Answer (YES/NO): NO